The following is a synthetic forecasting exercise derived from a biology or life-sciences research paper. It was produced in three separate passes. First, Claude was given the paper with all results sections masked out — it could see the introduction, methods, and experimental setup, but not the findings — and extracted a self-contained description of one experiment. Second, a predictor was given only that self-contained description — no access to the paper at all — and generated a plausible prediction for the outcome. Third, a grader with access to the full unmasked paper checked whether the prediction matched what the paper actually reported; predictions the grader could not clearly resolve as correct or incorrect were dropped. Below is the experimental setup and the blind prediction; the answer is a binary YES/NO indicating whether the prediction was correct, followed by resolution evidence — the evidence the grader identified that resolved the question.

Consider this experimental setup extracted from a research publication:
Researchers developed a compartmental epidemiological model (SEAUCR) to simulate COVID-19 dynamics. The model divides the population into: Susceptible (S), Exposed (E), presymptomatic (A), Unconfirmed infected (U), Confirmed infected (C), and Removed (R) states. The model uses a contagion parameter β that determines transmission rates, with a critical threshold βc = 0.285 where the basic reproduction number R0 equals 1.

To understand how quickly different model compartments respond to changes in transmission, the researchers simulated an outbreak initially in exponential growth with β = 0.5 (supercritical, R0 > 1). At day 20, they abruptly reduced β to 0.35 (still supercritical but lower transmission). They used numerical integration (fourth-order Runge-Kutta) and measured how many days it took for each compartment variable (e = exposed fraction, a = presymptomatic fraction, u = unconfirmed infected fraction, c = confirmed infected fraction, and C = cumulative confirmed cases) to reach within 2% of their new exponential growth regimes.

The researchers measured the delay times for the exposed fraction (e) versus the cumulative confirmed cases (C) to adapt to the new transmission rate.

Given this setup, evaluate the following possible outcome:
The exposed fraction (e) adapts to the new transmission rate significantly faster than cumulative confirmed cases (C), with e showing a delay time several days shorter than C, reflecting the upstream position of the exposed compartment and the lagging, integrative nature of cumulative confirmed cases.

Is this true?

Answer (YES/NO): NO